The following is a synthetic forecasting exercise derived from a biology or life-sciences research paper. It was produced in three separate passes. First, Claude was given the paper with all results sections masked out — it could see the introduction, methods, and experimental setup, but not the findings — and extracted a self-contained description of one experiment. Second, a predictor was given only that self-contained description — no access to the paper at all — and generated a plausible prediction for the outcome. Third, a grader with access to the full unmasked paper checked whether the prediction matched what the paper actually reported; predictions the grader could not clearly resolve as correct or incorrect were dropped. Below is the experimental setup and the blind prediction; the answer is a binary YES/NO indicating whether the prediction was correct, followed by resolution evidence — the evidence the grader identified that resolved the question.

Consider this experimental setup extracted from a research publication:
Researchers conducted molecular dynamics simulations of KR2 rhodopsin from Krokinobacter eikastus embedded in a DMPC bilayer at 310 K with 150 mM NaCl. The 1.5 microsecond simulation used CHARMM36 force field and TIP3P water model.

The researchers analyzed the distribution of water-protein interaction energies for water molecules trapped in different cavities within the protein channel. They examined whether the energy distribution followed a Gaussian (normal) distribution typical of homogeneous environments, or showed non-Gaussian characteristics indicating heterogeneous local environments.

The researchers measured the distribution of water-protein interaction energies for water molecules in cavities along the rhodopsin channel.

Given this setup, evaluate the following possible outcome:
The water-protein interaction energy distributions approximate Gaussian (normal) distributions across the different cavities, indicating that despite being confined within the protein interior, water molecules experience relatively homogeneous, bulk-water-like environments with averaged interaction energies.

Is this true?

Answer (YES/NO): NO